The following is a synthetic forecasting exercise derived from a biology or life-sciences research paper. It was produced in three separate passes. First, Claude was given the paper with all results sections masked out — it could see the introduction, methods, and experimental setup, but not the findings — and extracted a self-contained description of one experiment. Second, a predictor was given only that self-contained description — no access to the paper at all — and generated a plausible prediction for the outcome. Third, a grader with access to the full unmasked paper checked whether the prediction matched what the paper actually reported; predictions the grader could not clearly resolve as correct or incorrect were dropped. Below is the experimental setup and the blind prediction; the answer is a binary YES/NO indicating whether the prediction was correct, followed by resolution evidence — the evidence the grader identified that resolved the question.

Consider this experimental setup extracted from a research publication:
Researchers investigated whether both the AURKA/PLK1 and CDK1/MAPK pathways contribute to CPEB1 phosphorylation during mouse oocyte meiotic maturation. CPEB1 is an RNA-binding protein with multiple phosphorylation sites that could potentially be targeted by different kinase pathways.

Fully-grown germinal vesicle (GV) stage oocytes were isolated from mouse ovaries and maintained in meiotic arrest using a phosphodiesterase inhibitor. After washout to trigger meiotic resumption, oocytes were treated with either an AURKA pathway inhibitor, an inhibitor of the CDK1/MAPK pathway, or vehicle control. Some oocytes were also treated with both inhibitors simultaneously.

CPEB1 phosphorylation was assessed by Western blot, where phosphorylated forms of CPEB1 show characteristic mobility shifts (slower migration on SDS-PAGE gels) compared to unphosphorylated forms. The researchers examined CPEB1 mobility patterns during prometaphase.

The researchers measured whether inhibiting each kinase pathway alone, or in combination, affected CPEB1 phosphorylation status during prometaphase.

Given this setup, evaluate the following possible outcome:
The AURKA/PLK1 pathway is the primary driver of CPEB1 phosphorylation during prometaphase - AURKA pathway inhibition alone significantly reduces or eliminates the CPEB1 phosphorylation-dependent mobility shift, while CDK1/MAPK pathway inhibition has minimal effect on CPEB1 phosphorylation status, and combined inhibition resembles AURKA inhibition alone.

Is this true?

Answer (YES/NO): NO